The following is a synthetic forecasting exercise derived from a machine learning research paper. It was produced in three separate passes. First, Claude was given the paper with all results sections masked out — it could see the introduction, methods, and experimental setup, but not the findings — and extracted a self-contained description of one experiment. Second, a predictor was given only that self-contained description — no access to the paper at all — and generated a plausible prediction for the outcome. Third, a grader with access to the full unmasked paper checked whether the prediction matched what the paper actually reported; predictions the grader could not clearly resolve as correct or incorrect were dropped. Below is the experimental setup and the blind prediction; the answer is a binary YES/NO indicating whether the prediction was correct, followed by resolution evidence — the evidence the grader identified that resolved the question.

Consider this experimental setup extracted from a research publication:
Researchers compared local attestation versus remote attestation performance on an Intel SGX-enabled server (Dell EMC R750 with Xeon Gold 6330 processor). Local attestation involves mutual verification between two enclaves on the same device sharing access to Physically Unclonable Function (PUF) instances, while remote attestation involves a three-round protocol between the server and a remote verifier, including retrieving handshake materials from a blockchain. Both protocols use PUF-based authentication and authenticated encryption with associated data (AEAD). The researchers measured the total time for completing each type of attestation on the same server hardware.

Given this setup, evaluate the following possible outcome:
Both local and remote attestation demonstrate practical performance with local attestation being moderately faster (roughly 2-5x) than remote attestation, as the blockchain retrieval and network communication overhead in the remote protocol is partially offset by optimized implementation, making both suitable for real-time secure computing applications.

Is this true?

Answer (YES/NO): YES